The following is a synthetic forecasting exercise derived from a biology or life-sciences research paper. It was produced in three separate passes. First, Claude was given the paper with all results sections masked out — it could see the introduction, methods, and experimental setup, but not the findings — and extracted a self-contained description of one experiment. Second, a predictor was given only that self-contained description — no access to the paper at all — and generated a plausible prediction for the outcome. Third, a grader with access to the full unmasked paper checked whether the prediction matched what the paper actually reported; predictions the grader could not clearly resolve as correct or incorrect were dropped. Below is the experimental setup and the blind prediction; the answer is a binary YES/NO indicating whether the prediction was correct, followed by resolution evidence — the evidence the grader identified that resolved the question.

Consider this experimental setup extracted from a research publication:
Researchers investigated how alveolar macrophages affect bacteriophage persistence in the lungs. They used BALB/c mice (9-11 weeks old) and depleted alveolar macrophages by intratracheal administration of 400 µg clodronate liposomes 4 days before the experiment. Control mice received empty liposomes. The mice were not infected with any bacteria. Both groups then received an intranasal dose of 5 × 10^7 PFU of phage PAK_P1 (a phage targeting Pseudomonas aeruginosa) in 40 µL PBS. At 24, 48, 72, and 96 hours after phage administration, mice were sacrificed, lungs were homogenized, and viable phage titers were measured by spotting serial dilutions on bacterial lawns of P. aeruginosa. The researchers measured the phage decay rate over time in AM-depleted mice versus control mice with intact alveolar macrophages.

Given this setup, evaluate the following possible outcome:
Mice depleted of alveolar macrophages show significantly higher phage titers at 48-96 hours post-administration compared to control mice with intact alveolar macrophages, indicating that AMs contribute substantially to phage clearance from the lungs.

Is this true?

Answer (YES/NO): YES